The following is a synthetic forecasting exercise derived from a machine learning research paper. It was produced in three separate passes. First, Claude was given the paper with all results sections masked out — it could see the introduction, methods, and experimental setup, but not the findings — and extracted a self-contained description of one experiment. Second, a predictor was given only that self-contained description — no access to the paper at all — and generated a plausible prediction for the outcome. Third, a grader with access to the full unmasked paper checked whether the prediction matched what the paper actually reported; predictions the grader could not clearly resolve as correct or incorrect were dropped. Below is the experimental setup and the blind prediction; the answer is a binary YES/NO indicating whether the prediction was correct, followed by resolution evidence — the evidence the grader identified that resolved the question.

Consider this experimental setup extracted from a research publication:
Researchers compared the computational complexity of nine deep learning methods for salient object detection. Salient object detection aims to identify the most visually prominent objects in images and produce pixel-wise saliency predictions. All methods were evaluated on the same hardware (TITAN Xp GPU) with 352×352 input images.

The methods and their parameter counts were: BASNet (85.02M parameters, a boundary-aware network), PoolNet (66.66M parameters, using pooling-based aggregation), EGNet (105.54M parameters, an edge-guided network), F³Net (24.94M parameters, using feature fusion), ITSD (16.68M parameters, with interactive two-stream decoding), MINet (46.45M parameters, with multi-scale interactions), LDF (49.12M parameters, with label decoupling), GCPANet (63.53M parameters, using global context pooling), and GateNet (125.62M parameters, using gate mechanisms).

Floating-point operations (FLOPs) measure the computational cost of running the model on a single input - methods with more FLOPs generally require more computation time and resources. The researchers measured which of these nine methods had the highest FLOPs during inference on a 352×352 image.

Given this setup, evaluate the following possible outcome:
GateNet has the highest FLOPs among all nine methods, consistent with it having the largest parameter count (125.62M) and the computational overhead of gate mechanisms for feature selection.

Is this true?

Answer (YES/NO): NO